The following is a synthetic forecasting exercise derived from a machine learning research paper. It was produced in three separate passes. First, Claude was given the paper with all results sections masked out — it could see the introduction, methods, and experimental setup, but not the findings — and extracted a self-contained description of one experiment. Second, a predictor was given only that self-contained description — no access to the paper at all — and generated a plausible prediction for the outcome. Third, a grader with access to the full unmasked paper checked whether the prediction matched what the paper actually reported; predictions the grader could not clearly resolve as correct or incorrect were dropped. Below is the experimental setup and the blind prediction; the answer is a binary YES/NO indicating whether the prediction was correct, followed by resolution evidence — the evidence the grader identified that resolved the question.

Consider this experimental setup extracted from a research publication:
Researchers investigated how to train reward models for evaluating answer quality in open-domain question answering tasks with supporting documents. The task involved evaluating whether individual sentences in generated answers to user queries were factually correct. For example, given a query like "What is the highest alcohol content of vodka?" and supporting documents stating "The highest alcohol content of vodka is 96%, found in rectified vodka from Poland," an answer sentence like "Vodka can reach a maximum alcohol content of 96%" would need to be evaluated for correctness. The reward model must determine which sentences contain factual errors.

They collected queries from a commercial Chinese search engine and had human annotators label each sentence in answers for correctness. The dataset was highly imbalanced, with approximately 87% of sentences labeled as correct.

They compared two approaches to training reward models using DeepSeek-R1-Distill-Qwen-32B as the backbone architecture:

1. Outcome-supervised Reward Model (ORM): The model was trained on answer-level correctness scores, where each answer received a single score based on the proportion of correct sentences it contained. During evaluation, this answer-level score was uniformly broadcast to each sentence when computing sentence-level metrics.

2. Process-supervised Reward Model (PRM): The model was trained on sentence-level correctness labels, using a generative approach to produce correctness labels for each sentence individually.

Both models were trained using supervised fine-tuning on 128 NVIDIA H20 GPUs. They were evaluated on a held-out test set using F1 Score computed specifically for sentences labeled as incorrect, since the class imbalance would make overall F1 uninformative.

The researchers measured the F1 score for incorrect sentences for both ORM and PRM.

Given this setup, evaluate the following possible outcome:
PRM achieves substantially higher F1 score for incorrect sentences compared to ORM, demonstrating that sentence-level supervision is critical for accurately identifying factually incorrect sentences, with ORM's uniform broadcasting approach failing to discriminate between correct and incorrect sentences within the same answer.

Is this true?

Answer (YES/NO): YES